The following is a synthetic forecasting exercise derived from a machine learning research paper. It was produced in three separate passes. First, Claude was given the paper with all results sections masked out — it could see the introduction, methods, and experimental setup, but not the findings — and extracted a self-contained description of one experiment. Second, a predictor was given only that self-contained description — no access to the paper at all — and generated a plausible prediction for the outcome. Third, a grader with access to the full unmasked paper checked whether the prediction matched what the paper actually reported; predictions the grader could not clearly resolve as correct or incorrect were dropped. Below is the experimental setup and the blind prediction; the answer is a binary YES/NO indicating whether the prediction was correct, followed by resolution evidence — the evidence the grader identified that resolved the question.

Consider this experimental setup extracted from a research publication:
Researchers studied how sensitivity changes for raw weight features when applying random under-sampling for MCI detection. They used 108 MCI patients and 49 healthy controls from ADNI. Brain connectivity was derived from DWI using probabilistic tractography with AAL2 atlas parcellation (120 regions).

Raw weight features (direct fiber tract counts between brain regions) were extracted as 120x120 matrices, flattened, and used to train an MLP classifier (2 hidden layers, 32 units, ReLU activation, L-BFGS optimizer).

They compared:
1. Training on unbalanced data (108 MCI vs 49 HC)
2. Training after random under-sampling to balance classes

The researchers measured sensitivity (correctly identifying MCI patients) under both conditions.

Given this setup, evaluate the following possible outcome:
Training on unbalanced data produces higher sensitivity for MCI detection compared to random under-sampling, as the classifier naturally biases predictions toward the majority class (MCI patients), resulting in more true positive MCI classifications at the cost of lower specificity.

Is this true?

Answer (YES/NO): YES